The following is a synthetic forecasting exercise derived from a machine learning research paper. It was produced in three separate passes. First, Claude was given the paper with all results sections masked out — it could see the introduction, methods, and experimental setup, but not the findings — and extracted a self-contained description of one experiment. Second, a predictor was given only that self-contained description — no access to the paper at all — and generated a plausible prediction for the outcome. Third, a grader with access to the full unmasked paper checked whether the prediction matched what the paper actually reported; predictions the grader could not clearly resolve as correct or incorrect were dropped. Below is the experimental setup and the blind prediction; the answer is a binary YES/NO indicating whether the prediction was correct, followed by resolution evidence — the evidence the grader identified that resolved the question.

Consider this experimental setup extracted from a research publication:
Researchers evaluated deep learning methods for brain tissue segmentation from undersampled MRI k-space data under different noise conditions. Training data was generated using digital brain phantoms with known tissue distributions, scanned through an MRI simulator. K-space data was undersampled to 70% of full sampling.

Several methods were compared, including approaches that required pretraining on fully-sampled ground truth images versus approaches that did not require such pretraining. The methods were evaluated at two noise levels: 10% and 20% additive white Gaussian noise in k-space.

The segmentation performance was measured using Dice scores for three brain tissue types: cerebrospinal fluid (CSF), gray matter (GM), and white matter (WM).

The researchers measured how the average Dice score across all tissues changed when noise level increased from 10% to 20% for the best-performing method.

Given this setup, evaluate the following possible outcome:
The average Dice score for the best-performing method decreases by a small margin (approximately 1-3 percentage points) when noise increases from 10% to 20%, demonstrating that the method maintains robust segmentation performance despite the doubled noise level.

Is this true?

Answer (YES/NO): NO